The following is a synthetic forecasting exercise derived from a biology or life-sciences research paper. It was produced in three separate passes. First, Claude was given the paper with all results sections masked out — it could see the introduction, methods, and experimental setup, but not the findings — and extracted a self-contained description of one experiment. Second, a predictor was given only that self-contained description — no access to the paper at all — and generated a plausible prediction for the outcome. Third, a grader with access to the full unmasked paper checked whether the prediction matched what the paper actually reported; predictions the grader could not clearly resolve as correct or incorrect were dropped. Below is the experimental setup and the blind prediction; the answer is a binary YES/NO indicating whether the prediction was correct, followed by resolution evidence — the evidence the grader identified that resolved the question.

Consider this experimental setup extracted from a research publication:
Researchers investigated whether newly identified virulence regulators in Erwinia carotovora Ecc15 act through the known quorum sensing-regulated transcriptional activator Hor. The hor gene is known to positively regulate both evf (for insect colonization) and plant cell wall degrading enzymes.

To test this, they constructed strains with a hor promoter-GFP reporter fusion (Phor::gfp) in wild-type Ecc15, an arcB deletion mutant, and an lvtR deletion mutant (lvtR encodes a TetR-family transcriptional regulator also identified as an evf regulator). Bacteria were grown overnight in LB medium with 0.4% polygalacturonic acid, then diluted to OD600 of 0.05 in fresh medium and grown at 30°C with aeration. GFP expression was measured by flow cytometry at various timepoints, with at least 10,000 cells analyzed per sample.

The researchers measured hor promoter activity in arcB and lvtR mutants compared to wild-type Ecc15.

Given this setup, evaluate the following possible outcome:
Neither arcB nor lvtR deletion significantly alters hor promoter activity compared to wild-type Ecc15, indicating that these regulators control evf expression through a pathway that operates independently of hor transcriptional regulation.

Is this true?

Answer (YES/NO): NO